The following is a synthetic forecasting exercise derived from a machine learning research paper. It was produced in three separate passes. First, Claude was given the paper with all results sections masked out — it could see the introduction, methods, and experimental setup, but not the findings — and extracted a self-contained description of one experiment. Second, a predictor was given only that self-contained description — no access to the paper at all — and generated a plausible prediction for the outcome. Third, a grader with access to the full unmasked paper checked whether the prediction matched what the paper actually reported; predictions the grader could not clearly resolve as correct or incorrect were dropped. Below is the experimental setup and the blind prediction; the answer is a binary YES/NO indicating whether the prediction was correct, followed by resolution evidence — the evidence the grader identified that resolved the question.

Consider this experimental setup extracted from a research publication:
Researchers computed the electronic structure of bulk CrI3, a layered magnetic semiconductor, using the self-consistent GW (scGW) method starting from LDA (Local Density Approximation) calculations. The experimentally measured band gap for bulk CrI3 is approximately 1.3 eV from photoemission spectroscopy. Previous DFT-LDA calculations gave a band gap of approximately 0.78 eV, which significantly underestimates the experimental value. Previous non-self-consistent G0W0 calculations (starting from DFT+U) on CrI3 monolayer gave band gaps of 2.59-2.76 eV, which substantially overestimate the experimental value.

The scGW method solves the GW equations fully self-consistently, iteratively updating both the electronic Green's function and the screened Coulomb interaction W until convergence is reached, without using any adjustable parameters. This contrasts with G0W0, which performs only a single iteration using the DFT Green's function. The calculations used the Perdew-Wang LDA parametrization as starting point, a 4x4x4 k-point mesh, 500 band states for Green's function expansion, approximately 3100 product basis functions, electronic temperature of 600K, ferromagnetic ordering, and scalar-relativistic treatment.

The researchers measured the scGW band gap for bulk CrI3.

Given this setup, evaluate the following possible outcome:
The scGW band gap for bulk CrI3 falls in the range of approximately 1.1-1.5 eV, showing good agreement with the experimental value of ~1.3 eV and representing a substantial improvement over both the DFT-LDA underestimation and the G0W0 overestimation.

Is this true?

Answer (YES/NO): NO